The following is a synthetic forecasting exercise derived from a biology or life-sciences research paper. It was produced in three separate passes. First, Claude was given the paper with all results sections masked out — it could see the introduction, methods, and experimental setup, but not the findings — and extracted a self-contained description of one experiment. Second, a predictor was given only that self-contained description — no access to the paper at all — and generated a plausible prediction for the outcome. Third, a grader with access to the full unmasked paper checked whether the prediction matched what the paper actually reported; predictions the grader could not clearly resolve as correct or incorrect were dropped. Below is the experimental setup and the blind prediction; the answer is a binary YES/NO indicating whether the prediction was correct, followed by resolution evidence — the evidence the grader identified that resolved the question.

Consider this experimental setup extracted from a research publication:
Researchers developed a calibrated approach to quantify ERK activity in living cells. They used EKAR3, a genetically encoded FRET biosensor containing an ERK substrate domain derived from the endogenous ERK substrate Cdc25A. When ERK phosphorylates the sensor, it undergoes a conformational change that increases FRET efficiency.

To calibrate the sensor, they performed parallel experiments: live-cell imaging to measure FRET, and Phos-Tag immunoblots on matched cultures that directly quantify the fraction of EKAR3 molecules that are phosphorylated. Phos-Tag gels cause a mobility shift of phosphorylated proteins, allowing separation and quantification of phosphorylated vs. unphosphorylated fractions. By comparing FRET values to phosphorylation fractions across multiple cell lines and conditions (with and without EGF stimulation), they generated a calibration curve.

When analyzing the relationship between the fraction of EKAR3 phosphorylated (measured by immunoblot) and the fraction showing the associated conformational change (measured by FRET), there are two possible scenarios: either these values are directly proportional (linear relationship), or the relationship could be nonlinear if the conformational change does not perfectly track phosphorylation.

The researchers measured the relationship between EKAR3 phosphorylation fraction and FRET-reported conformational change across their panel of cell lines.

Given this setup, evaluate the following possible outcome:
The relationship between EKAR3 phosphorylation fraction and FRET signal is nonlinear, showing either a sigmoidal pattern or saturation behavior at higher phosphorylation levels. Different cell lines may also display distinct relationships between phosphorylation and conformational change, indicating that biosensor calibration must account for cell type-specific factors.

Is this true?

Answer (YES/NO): NO